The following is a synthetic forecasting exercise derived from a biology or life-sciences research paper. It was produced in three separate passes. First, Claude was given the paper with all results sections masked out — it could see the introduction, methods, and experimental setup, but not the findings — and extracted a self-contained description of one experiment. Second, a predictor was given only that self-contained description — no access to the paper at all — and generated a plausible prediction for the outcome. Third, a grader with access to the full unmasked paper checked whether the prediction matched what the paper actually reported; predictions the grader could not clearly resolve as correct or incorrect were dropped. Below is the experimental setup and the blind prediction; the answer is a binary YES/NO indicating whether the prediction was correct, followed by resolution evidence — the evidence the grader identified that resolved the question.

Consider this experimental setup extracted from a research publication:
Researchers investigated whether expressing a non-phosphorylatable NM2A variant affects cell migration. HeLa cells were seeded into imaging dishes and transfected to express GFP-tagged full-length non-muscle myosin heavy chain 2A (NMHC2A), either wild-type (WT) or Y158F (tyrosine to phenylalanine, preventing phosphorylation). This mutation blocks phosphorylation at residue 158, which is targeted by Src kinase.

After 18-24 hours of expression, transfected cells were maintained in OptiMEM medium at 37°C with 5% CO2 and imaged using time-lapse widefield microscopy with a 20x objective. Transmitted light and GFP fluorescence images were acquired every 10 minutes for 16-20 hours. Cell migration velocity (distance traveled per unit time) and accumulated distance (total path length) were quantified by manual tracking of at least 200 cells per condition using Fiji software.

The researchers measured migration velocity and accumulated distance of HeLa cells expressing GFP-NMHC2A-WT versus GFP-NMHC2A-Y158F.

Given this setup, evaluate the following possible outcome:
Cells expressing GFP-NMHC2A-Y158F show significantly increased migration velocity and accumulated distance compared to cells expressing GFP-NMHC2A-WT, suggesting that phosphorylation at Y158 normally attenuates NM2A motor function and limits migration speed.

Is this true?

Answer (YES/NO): NO